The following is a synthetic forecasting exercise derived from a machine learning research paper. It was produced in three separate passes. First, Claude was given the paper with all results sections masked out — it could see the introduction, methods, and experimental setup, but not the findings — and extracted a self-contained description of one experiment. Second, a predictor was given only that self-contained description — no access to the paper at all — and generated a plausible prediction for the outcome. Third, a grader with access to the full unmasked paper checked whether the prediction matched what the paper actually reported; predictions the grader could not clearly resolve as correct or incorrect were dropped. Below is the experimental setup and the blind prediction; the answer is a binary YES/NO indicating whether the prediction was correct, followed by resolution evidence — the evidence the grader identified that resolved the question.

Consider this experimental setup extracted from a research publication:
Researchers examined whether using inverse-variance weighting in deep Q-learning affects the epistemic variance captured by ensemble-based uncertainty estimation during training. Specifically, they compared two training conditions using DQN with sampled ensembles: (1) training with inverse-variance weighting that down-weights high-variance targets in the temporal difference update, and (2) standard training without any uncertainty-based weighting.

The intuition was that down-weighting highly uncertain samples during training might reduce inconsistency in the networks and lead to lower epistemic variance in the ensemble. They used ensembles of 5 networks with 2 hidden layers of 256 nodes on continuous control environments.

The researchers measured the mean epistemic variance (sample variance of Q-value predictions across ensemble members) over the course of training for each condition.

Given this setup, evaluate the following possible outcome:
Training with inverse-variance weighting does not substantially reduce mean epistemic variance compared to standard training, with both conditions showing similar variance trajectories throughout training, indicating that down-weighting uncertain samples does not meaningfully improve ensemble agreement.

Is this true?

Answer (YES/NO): NO